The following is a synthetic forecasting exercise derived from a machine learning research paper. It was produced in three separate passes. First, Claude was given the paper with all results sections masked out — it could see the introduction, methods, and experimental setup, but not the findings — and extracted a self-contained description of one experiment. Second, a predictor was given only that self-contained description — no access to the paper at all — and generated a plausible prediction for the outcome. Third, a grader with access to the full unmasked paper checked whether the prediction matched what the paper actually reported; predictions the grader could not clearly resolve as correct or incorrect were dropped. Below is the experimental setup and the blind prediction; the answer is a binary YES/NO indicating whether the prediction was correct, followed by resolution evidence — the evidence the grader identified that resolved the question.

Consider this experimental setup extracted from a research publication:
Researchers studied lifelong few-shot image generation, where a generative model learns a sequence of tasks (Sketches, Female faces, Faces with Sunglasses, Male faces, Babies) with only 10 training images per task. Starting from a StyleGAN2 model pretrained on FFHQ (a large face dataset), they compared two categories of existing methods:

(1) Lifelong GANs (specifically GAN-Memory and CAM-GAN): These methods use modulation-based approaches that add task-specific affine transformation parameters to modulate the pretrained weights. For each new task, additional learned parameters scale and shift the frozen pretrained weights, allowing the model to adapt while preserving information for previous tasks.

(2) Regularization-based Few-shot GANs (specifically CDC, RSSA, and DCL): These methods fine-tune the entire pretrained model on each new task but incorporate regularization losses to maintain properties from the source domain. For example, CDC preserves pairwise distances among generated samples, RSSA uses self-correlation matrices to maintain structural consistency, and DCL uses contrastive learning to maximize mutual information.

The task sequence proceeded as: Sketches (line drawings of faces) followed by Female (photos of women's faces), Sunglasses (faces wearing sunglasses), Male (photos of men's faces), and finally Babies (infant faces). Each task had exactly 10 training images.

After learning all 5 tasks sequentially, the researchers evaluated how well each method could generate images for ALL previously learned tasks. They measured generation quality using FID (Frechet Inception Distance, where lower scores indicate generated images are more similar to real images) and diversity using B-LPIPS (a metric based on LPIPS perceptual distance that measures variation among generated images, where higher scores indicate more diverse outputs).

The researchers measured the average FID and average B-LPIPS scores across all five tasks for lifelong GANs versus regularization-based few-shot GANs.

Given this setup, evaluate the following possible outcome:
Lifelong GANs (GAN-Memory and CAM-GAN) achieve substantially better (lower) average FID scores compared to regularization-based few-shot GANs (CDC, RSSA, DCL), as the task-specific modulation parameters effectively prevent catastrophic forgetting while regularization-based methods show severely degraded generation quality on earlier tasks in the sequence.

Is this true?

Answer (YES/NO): YES